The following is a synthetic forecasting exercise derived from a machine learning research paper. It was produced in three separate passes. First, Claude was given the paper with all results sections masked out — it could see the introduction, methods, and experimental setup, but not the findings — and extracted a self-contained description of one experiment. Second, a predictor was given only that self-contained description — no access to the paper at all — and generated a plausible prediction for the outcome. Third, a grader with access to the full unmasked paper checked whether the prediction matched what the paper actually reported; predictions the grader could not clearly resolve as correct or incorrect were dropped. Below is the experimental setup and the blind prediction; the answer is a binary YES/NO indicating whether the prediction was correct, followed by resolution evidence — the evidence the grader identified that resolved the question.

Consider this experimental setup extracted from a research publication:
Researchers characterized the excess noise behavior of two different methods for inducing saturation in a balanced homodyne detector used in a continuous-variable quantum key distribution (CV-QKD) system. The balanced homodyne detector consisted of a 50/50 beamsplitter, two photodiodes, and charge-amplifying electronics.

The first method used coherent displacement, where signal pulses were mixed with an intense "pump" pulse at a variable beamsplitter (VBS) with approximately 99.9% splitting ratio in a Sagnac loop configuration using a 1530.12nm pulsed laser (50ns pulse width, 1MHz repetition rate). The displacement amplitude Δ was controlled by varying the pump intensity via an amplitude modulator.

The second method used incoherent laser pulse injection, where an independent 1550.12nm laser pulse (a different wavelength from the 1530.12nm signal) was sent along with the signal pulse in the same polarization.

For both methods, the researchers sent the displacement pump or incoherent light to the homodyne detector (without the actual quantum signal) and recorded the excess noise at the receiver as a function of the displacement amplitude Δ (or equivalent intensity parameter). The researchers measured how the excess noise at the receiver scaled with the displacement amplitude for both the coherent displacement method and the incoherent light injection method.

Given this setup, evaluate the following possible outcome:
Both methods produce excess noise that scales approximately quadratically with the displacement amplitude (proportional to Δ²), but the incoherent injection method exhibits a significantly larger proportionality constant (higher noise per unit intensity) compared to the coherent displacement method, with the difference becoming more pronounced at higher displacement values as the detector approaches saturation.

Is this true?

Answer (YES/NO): NO